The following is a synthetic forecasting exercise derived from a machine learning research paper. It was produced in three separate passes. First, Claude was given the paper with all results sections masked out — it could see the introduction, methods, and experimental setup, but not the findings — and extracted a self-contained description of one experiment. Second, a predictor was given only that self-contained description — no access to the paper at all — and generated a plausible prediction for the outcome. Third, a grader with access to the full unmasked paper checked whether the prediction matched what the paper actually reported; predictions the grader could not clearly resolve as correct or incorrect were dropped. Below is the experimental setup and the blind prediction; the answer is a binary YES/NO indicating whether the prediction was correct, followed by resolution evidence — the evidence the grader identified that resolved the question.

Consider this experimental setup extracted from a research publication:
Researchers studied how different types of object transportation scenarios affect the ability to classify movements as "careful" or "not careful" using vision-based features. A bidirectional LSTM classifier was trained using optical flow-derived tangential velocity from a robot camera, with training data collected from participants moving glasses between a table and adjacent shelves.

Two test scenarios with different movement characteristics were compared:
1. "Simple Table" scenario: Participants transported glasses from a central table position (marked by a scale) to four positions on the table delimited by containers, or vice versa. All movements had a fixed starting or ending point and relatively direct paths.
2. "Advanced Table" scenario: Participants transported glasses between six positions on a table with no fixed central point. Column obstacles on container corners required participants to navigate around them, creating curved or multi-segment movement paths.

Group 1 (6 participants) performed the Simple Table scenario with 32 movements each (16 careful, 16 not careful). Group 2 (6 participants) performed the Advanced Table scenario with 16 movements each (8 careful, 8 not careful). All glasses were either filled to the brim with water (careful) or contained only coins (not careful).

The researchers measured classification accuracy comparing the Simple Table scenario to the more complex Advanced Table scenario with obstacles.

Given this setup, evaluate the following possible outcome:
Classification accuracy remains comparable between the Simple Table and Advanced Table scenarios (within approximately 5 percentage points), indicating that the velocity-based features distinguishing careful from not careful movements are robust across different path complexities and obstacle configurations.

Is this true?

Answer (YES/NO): NO